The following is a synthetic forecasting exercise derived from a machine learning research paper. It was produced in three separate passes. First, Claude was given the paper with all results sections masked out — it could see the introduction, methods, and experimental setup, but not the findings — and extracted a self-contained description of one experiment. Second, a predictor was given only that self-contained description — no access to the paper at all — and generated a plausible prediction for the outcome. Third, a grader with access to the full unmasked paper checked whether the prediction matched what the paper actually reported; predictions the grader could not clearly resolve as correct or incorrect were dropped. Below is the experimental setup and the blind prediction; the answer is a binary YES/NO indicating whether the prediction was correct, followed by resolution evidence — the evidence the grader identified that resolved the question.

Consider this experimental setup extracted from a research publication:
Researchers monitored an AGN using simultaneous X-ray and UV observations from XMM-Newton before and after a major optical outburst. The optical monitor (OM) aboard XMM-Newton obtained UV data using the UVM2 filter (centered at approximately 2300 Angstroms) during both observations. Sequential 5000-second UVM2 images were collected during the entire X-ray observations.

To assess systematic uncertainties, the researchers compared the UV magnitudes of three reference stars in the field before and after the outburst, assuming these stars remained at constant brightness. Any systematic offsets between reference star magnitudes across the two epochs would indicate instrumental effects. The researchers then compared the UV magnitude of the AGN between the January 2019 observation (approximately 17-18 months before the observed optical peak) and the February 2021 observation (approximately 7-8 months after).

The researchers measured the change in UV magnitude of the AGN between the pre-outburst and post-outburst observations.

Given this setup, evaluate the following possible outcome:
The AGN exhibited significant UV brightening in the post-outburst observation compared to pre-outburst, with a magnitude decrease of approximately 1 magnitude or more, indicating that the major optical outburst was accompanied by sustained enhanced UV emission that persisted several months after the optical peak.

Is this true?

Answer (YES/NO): NO